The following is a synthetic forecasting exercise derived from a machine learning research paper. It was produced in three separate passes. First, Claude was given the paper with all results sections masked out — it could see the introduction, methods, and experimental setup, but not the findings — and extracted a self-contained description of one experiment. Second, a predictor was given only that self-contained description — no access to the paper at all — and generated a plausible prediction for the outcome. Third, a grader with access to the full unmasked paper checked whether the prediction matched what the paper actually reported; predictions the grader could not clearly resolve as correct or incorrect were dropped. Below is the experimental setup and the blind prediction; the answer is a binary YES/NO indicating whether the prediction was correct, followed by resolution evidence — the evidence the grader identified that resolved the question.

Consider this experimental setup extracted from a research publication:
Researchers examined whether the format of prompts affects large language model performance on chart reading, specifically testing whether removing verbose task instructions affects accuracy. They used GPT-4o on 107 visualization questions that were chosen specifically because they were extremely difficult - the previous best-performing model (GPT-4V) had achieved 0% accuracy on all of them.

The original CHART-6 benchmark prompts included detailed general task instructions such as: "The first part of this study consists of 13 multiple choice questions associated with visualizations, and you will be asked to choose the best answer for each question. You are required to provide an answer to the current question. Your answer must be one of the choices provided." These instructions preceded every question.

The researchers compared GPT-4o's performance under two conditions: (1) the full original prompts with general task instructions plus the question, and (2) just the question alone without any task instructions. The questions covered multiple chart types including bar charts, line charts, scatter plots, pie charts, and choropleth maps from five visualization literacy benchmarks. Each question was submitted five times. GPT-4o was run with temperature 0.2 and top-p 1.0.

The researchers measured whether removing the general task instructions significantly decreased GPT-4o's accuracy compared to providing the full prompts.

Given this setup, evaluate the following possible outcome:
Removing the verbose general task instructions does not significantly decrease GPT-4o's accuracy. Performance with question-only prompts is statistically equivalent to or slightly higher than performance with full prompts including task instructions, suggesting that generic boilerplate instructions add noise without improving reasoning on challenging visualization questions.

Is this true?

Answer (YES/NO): YES